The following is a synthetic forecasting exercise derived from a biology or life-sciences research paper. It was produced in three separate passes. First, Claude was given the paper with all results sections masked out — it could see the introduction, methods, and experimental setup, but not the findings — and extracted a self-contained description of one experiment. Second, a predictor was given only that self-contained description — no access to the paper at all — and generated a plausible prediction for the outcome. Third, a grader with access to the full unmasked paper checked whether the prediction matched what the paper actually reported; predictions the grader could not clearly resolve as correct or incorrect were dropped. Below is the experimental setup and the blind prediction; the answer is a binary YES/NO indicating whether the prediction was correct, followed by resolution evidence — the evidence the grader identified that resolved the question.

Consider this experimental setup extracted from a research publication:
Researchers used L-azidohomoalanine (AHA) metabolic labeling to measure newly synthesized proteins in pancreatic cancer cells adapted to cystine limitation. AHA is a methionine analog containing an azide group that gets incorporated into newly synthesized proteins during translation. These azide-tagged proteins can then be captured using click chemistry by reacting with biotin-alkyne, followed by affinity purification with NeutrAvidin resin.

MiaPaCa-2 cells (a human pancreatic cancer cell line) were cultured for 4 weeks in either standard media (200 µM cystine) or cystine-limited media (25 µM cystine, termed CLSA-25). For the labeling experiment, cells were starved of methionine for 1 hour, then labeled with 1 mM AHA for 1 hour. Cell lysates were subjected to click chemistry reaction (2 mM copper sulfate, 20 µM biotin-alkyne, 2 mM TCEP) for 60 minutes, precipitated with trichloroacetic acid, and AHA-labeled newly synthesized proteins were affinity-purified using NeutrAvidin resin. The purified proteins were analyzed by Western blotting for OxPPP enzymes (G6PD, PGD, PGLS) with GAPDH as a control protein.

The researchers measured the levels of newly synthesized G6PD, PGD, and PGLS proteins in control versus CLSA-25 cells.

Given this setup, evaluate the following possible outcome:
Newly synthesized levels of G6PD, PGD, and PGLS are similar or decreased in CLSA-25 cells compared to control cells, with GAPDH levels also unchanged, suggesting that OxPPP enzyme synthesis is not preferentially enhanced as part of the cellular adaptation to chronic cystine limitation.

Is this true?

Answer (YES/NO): NO